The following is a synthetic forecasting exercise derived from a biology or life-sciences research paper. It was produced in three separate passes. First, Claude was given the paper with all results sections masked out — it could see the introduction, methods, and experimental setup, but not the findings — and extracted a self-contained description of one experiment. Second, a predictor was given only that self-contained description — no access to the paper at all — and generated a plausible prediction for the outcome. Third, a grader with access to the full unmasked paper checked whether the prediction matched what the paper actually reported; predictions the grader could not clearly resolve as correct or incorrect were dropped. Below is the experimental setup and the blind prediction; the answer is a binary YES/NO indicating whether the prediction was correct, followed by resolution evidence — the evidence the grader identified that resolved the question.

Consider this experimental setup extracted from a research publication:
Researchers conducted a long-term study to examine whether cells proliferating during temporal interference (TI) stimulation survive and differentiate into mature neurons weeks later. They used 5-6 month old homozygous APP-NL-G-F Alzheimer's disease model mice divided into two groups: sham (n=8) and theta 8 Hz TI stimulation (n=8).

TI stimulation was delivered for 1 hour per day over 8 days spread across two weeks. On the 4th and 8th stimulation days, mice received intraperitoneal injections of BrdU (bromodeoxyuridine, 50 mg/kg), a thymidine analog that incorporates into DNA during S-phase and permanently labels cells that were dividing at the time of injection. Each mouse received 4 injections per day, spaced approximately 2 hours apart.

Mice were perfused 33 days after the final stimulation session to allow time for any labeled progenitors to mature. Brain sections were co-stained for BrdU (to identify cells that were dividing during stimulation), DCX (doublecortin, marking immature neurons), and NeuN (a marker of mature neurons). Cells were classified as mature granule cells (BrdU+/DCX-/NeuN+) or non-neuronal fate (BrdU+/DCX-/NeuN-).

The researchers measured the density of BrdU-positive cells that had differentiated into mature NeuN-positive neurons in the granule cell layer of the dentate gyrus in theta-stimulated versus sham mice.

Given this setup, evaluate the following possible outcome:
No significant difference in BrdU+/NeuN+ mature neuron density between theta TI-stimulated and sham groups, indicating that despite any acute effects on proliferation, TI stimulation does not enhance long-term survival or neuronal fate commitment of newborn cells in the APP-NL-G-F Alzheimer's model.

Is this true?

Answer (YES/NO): YES